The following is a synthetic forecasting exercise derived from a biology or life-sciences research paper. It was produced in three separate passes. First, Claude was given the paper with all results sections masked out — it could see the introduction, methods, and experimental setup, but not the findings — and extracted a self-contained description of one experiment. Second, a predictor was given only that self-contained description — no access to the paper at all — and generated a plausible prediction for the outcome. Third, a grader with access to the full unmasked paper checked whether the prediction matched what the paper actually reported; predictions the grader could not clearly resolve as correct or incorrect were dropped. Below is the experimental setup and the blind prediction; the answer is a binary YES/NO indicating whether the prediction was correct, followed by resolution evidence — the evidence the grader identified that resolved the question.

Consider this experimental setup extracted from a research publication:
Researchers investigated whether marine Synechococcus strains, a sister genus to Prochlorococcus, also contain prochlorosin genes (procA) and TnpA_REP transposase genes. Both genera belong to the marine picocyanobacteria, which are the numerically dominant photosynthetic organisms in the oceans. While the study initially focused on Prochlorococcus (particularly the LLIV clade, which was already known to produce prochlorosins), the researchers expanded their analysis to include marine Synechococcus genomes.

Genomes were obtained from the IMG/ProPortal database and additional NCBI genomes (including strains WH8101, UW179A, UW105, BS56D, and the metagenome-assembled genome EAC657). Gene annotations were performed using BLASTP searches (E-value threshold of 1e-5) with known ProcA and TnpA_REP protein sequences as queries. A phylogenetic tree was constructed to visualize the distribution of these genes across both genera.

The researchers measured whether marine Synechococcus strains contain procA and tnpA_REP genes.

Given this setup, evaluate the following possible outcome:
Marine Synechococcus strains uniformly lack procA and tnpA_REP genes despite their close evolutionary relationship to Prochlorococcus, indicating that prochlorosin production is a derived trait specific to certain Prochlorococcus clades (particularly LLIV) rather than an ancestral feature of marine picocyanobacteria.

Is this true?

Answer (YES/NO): NO